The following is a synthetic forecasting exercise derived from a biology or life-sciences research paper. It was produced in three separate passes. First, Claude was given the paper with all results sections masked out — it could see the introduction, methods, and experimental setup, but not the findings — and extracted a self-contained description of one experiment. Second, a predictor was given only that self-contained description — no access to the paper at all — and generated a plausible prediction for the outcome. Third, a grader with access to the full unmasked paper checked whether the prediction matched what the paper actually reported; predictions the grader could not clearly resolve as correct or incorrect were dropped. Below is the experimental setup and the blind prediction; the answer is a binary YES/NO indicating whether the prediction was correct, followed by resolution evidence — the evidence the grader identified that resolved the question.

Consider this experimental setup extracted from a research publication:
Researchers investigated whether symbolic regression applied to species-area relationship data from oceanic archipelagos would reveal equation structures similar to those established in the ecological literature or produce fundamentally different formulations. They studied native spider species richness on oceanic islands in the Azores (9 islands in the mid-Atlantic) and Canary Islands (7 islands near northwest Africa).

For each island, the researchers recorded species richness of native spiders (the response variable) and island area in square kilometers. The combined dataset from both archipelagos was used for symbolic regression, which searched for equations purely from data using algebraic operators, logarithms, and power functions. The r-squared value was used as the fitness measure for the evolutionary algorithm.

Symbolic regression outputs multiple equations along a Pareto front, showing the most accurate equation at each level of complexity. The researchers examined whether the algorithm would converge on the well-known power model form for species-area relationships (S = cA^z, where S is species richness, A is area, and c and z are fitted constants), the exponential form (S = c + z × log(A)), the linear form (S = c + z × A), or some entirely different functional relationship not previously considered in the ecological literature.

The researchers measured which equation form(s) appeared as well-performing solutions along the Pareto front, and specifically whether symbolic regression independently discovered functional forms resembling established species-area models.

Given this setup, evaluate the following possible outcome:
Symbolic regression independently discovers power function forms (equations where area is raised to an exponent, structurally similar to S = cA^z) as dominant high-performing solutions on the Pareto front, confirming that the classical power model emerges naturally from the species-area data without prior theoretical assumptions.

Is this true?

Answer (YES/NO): NO